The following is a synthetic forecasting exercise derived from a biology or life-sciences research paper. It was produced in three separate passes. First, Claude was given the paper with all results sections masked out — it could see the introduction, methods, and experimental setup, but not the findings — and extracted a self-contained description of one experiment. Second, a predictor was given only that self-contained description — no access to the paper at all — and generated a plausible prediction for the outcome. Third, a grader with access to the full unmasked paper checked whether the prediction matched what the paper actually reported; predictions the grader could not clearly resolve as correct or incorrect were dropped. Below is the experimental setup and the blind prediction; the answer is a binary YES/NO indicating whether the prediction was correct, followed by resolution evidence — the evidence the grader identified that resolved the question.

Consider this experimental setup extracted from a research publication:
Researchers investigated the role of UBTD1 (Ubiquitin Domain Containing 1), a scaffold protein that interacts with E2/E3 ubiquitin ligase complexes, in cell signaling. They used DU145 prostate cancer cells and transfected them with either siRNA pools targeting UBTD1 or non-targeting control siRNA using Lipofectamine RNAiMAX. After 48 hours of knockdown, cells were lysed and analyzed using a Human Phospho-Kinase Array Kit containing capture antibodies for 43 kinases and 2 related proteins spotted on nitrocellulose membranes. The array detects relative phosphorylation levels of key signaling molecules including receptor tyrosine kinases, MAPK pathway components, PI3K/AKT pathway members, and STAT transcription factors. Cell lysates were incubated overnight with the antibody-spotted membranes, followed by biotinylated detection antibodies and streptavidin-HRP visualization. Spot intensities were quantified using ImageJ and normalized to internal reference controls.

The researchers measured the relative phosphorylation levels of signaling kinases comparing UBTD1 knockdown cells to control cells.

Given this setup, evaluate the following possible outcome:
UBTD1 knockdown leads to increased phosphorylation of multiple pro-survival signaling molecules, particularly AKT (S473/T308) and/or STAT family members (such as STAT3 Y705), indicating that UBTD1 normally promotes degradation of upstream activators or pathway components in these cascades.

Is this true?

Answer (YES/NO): YES